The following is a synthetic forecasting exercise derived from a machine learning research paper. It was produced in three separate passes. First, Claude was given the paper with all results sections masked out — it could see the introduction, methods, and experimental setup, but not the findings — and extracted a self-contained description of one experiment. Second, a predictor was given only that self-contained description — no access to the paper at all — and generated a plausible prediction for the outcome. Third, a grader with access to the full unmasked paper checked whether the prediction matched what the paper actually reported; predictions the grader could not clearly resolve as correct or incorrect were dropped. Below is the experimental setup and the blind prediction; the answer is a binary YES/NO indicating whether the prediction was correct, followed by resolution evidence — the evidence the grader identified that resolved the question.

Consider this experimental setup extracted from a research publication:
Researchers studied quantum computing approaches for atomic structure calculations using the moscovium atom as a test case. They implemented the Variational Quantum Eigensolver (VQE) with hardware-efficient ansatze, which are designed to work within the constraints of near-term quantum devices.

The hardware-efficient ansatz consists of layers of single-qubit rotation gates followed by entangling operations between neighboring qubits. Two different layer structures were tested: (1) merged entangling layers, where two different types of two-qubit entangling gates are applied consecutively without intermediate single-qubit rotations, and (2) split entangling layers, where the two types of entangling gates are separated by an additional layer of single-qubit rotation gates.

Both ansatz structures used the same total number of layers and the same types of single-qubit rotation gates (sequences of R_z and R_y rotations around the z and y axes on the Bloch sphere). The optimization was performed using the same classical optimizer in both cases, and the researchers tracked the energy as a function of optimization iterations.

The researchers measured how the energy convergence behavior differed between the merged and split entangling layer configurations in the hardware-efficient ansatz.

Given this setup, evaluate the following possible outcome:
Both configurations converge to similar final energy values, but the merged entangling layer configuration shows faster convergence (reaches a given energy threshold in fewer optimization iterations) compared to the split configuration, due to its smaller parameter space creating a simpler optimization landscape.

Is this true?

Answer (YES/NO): NO